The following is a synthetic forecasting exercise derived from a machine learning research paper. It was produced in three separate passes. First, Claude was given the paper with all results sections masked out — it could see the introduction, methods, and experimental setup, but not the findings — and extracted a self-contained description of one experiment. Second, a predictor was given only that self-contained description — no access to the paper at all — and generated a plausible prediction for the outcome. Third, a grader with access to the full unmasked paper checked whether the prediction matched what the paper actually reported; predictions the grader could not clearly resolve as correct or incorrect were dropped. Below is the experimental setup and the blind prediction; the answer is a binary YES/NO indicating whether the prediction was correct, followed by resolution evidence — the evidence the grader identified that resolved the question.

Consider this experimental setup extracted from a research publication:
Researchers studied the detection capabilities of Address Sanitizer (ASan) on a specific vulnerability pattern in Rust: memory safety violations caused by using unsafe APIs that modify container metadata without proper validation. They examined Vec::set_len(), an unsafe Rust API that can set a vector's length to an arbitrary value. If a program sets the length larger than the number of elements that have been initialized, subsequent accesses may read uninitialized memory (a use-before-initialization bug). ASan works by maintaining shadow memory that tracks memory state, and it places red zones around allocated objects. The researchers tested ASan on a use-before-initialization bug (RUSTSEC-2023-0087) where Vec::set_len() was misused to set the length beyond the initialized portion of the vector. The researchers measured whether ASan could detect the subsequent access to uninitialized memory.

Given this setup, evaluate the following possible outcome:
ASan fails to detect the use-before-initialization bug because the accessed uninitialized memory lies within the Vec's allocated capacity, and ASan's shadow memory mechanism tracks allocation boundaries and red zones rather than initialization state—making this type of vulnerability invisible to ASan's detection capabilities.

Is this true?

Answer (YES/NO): YES